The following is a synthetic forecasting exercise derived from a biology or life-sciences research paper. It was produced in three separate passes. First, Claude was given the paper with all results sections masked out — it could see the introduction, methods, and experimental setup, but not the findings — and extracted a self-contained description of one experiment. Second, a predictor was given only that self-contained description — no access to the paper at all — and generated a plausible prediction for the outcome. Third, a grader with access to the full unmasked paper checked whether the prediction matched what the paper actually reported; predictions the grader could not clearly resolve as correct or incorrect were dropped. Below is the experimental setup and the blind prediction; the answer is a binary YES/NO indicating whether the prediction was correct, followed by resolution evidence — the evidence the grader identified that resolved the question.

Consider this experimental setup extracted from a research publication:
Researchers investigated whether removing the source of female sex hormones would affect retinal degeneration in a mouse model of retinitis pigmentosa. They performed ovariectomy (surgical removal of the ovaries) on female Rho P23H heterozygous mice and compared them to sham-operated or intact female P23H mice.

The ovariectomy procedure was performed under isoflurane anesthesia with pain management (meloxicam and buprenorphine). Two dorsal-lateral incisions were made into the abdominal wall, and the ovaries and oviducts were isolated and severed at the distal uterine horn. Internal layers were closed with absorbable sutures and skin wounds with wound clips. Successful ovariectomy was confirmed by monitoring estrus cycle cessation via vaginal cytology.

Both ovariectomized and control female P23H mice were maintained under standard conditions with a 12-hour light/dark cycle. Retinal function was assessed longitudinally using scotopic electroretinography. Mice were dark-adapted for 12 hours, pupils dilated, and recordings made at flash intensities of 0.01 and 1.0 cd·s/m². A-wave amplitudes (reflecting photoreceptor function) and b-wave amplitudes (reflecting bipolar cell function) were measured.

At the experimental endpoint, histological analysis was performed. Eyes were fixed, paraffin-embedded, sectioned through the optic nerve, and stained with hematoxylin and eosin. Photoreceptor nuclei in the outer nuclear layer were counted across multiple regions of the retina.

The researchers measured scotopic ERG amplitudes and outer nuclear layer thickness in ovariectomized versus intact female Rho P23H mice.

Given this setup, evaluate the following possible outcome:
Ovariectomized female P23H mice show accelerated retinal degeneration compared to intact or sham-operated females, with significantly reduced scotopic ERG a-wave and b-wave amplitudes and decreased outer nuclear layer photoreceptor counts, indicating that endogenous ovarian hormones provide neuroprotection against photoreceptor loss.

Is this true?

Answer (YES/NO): NO